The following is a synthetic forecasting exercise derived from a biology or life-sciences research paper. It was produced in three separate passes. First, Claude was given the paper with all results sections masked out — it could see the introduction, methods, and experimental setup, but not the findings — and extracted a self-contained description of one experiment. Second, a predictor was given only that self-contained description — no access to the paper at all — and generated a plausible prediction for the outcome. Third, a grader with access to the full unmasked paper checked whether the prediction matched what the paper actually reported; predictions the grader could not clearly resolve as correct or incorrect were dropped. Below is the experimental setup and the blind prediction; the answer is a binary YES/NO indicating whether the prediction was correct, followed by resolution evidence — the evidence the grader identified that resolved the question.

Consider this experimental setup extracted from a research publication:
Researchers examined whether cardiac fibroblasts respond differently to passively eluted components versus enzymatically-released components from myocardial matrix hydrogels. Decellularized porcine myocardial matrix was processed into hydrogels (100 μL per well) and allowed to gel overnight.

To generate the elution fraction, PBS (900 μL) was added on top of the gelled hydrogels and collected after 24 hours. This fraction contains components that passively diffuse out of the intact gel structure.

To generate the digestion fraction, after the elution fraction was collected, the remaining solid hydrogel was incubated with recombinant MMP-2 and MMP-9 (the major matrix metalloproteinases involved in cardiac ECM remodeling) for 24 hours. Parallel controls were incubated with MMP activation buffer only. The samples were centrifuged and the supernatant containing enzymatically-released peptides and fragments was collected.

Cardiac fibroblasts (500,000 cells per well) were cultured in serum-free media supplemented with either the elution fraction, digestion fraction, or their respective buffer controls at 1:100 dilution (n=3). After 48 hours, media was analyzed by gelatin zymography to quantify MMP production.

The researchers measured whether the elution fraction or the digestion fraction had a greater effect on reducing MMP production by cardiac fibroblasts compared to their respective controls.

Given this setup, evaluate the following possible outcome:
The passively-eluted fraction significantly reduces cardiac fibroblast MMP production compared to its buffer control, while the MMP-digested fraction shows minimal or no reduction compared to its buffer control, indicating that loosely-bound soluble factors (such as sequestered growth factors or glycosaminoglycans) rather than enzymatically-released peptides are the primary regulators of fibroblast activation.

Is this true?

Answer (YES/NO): NO